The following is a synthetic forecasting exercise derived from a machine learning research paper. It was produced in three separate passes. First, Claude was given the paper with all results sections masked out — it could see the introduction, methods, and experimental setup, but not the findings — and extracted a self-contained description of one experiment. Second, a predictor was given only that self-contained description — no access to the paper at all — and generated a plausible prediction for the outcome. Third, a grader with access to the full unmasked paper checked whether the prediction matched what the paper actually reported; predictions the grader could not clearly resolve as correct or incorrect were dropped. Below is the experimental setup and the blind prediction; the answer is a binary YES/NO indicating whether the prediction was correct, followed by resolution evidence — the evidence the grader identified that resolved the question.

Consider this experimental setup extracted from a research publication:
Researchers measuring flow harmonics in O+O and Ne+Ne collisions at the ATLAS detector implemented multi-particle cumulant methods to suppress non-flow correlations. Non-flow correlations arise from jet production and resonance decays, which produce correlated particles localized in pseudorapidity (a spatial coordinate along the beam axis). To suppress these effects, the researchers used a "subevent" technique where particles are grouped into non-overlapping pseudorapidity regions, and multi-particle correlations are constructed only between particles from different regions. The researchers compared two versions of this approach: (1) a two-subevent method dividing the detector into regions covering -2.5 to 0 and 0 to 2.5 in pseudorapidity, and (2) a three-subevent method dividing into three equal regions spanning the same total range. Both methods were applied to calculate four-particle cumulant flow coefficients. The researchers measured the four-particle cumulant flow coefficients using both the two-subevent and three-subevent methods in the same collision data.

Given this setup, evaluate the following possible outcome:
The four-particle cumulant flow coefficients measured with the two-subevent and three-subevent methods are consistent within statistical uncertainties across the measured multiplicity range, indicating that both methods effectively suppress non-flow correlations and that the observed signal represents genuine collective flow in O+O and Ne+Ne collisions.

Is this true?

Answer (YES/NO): YES